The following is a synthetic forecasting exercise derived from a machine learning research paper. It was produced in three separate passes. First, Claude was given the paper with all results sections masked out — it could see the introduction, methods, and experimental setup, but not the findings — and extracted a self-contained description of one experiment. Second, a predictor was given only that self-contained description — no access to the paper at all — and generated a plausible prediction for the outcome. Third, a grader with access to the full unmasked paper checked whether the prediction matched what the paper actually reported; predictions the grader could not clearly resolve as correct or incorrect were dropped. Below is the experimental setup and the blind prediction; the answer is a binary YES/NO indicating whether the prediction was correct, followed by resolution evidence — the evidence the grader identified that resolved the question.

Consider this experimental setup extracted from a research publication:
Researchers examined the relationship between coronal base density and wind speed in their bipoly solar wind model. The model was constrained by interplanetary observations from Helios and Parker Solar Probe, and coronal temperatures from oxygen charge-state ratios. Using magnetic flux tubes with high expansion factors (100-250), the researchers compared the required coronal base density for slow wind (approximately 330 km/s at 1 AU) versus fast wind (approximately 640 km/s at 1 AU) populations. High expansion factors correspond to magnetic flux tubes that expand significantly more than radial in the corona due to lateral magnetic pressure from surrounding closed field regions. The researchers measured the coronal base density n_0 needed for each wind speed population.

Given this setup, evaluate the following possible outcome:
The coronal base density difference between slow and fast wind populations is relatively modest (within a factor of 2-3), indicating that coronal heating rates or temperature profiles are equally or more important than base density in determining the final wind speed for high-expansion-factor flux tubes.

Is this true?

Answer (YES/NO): YES